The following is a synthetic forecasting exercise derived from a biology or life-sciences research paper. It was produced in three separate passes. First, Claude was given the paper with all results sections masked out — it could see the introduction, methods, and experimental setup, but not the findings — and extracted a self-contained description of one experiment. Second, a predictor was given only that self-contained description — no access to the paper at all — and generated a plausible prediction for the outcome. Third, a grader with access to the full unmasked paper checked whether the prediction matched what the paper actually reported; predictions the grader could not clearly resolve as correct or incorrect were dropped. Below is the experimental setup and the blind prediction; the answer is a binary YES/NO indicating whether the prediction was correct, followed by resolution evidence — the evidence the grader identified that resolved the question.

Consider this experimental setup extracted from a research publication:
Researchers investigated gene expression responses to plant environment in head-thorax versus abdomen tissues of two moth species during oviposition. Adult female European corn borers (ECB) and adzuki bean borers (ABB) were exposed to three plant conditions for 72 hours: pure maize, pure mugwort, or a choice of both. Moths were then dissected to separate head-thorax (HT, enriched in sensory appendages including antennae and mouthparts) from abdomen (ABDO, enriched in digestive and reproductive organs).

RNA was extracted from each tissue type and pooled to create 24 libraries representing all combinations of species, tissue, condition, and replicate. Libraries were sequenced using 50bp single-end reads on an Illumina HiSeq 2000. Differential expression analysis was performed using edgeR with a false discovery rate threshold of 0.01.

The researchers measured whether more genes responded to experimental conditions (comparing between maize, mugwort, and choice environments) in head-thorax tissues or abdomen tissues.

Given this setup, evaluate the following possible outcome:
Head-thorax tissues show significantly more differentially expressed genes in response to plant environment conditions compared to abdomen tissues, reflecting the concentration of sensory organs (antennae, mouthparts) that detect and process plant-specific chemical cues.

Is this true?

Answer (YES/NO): YES